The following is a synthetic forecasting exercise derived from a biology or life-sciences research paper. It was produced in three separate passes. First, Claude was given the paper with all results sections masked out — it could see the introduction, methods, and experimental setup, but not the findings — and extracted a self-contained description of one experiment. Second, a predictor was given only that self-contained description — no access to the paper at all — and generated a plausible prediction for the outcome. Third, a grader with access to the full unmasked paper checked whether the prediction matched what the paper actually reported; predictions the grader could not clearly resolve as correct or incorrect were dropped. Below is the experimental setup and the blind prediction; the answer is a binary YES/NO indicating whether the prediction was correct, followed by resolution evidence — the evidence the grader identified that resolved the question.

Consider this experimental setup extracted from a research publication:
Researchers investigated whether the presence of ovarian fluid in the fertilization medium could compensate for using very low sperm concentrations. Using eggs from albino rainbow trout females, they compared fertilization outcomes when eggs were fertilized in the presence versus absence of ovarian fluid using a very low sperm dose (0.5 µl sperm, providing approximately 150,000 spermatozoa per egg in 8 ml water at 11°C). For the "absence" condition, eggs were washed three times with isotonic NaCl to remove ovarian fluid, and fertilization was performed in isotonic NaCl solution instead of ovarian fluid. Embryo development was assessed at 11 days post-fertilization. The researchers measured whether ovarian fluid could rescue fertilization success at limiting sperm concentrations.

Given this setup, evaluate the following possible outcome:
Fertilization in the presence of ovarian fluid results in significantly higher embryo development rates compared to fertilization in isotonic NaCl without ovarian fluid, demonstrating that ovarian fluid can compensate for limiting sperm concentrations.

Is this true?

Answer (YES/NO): YES